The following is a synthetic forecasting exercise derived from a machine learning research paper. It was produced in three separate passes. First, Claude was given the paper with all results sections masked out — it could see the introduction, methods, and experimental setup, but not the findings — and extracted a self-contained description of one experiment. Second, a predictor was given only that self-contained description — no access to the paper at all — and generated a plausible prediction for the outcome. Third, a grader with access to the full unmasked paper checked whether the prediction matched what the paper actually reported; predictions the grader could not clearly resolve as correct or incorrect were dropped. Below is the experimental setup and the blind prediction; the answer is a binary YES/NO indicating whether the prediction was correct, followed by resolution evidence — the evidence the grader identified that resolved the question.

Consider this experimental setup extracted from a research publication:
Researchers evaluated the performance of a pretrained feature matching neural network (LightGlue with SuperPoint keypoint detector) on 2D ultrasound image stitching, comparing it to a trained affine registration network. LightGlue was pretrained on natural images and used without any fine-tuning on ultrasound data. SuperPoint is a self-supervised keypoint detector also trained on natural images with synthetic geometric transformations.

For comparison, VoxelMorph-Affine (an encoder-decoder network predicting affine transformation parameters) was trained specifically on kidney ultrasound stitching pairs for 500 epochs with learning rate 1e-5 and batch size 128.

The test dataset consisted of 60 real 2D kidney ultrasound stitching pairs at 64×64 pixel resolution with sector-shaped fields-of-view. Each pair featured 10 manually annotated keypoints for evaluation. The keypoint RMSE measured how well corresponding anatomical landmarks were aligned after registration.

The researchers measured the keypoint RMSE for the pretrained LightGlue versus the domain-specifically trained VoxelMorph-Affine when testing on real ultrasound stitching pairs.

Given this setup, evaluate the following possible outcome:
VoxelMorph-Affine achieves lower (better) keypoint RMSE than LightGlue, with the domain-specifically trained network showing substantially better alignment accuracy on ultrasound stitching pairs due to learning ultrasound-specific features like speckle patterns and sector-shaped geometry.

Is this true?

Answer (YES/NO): NO